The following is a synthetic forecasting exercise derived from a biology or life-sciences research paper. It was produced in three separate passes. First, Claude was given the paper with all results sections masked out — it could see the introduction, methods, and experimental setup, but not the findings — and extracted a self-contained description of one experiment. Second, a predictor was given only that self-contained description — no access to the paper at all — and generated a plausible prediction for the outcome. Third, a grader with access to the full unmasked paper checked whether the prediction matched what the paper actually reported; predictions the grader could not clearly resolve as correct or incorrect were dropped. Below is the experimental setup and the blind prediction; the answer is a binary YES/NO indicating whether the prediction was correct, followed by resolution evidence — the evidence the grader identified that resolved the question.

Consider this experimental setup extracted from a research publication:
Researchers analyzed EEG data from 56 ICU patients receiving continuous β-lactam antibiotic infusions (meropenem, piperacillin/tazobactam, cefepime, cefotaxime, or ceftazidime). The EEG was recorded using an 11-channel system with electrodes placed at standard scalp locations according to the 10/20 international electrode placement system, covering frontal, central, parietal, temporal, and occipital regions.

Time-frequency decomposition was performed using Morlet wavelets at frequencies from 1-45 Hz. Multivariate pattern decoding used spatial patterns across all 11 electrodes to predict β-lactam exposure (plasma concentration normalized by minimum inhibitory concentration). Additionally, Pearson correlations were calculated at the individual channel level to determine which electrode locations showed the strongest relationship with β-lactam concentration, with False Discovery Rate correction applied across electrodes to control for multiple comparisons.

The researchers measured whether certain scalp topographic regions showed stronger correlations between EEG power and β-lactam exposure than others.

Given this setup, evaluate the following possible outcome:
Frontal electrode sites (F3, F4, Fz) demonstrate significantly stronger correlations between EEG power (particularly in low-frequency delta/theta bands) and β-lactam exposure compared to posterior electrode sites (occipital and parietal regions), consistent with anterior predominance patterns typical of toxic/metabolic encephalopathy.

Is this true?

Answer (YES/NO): NO